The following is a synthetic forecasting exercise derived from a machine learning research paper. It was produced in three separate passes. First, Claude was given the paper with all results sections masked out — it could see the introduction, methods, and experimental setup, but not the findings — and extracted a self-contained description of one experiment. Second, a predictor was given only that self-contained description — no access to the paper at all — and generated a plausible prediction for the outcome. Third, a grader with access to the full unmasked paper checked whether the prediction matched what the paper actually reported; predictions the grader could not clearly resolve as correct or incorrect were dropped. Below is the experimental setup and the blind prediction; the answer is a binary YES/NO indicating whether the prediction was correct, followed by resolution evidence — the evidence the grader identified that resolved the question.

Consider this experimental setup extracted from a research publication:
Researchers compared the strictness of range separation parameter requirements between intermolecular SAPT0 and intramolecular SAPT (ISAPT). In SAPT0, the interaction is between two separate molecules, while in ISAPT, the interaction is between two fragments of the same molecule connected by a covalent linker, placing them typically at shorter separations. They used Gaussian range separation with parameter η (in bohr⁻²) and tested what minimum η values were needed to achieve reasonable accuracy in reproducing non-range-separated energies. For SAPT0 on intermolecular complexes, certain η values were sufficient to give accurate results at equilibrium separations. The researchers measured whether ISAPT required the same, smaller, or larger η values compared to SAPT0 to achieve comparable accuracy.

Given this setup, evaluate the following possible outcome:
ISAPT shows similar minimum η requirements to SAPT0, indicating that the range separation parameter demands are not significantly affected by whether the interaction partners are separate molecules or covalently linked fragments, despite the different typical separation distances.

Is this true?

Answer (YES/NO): NO